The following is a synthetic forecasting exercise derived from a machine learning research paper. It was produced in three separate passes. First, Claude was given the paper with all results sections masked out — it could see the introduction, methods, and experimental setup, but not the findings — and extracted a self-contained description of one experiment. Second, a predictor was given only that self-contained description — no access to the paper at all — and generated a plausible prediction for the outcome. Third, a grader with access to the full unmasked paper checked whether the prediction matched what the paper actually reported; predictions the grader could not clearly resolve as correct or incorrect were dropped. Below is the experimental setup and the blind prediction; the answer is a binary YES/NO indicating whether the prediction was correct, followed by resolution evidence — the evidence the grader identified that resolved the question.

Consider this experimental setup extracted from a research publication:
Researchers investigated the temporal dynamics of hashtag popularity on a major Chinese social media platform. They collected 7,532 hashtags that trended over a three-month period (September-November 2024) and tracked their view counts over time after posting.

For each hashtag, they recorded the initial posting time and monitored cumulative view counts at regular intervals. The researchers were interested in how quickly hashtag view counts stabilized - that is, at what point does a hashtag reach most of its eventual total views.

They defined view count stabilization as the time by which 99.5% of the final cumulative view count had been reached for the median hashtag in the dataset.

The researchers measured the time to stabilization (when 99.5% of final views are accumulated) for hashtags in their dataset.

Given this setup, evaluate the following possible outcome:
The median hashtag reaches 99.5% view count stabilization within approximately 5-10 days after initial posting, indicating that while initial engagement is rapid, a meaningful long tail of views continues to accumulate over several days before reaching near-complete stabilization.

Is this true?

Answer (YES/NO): NO